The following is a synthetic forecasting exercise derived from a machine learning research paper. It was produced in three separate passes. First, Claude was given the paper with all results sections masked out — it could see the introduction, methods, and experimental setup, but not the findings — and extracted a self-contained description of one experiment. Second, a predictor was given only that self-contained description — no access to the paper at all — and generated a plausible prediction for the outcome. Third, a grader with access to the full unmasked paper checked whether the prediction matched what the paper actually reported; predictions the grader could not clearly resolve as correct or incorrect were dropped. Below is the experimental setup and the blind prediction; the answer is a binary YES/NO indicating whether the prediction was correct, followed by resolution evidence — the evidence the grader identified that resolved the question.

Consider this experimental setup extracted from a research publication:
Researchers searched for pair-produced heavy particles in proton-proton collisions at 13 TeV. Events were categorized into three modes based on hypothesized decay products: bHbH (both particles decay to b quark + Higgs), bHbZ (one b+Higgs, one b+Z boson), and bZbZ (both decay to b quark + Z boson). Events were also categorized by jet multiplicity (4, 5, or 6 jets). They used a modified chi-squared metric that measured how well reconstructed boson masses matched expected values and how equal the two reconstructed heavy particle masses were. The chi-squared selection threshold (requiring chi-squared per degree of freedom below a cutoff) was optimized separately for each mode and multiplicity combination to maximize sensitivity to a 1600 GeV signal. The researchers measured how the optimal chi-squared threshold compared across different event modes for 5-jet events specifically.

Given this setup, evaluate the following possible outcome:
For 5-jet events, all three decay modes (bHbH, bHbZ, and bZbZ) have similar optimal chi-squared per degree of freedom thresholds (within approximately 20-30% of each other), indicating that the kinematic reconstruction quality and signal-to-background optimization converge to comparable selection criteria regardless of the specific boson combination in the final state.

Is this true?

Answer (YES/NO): YES